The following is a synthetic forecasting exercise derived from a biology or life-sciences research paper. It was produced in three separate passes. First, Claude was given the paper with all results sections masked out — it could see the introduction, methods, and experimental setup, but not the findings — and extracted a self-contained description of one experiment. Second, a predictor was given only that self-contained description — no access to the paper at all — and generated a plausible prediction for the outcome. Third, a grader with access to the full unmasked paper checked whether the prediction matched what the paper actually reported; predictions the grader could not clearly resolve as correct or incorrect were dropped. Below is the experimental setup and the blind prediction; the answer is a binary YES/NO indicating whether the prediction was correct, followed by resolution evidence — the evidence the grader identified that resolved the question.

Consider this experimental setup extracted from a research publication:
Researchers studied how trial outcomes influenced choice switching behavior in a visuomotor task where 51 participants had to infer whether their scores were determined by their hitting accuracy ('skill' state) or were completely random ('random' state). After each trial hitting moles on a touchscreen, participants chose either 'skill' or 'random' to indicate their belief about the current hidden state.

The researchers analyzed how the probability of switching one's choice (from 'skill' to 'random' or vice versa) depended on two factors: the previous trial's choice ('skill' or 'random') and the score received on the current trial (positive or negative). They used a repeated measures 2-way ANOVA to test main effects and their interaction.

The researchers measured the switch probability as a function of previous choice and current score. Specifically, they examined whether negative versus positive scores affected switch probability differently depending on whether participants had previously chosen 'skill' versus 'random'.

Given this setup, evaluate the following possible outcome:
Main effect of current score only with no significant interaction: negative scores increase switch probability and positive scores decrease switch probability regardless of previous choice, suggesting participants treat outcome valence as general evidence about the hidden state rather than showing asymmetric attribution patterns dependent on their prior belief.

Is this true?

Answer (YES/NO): NO